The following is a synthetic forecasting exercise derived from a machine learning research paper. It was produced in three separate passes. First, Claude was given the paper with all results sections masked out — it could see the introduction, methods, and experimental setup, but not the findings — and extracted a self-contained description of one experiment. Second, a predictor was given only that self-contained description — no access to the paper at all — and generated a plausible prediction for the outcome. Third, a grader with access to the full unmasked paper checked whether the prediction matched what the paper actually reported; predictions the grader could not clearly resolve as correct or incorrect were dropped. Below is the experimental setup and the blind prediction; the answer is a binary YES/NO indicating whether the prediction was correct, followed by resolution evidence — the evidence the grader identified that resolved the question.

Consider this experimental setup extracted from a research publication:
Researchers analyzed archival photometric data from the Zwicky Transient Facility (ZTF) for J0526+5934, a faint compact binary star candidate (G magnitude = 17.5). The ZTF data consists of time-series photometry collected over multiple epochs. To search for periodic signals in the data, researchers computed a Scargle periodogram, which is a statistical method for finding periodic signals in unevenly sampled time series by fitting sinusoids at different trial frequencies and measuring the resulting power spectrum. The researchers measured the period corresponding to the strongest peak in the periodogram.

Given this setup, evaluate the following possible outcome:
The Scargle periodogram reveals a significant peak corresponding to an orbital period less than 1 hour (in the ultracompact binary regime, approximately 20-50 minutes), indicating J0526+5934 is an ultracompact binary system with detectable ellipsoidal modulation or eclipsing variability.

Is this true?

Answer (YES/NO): NO